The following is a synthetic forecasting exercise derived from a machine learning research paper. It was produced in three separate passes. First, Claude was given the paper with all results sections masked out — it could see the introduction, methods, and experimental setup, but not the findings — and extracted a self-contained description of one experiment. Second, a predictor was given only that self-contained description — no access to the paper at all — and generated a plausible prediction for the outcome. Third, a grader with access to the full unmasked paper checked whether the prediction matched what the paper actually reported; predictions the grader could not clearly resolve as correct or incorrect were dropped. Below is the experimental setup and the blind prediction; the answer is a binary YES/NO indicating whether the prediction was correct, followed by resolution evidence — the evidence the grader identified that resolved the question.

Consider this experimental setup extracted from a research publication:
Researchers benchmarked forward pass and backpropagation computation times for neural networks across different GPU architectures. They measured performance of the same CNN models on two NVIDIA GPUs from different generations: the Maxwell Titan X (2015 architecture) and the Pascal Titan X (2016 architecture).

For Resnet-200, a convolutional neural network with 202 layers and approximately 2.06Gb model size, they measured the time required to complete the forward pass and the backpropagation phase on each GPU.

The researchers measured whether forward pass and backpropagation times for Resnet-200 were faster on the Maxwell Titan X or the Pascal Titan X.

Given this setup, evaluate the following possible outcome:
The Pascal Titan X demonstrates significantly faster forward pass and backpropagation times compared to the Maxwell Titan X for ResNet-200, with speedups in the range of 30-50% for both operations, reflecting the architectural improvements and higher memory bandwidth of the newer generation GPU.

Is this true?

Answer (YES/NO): NO